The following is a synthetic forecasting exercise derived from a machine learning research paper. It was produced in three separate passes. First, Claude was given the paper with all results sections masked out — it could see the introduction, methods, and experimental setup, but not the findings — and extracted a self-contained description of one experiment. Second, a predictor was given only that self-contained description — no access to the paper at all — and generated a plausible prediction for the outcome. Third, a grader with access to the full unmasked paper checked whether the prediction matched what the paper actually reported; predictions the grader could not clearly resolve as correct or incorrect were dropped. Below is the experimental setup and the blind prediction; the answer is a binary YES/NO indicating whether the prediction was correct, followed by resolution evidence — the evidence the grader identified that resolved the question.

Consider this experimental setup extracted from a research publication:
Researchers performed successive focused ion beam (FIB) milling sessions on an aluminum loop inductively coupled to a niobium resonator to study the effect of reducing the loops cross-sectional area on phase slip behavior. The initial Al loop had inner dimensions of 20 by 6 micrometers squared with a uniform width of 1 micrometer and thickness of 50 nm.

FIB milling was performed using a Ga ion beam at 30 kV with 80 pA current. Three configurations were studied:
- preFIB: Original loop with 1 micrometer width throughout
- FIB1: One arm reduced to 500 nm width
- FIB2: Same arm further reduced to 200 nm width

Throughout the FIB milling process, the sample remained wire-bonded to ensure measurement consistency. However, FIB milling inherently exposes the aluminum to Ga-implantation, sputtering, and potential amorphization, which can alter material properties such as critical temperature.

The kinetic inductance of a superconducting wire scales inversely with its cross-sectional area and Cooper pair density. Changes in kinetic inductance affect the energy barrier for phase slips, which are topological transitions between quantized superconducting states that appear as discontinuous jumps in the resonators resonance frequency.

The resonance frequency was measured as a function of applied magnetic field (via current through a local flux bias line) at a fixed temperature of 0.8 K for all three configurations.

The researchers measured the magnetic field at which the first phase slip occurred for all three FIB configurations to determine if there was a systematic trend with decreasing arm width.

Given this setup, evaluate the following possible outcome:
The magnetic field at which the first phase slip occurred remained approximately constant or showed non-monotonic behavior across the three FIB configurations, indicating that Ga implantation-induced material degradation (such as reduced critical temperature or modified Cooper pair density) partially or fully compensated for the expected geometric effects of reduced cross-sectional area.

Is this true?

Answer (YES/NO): NO